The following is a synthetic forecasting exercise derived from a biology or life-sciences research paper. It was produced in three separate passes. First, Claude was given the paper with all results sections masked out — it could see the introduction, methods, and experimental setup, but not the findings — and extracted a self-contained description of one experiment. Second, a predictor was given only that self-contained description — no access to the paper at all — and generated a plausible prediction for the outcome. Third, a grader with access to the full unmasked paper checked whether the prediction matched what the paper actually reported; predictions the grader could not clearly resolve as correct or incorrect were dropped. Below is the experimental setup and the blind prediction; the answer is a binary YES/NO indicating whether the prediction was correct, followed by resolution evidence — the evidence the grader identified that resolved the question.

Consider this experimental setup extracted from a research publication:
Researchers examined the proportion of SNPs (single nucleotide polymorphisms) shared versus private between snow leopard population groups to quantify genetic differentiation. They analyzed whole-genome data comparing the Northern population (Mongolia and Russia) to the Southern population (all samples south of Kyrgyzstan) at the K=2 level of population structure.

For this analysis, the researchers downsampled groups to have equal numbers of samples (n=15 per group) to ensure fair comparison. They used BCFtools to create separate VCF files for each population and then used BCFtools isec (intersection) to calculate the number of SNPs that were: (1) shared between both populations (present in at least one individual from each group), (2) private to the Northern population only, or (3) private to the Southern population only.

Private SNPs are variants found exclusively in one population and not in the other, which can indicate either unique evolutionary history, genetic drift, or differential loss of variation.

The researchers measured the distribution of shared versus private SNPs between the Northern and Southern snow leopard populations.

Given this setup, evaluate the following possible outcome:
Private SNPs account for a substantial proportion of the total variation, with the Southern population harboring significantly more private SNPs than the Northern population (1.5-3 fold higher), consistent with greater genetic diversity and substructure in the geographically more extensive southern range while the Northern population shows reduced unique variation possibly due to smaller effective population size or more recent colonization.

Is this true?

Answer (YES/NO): NO